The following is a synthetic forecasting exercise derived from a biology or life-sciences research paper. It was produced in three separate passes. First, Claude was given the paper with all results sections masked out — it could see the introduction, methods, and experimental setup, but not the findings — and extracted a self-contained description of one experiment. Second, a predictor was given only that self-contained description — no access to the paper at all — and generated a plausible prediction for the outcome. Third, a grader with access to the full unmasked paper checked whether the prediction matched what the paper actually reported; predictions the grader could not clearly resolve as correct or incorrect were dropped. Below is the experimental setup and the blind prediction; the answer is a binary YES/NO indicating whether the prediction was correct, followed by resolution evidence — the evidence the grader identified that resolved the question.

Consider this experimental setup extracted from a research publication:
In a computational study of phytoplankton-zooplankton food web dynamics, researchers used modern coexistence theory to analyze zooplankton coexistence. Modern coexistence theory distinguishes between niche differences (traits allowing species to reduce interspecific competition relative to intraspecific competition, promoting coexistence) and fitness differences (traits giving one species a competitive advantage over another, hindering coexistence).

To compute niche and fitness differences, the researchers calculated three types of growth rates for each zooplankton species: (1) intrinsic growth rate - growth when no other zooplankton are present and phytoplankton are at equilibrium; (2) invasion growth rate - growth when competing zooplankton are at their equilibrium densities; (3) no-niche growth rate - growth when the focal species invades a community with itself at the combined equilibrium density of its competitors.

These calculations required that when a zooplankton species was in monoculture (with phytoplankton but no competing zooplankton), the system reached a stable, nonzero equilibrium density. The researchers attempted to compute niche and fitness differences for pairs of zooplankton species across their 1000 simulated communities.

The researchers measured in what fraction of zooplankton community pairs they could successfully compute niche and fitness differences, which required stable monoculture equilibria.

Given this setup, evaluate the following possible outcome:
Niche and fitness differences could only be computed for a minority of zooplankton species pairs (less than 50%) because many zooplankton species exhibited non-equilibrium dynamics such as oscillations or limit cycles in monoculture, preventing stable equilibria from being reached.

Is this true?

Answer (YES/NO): YES